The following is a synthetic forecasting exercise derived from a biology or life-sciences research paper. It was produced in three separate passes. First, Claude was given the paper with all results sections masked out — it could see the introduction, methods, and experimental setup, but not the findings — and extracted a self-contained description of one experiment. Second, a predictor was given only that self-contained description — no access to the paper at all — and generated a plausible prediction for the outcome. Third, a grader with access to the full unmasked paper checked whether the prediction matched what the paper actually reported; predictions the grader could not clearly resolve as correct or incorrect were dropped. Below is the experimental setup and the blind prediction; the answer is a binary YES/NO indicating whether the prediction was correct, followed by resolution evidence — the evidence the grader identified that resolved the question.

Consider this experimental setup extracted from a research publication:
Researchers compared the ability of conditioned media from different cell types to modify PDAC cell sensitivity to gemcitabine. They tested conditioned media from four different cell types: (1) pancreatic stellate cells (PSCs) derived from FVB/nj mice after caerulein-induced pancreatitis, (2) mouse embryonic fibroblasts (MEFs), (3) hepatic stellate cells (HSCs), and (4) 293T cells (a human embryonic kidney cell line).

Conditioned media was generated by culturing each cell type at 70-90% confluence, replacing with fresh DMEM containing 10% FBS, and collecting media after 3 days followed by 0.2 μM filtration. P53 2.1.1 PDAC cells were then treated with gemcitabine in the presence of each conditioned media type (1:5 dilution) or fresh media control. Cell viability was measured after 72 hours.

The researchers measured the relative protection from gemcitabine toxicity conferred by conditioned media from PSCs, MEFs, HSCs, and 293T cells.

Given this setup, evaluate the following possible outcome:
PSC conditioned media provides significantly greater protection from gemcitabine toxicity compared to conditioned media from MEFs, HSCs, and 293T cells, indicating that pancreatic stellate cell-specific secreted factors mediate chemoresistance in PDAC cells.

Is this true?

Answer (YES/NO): NO